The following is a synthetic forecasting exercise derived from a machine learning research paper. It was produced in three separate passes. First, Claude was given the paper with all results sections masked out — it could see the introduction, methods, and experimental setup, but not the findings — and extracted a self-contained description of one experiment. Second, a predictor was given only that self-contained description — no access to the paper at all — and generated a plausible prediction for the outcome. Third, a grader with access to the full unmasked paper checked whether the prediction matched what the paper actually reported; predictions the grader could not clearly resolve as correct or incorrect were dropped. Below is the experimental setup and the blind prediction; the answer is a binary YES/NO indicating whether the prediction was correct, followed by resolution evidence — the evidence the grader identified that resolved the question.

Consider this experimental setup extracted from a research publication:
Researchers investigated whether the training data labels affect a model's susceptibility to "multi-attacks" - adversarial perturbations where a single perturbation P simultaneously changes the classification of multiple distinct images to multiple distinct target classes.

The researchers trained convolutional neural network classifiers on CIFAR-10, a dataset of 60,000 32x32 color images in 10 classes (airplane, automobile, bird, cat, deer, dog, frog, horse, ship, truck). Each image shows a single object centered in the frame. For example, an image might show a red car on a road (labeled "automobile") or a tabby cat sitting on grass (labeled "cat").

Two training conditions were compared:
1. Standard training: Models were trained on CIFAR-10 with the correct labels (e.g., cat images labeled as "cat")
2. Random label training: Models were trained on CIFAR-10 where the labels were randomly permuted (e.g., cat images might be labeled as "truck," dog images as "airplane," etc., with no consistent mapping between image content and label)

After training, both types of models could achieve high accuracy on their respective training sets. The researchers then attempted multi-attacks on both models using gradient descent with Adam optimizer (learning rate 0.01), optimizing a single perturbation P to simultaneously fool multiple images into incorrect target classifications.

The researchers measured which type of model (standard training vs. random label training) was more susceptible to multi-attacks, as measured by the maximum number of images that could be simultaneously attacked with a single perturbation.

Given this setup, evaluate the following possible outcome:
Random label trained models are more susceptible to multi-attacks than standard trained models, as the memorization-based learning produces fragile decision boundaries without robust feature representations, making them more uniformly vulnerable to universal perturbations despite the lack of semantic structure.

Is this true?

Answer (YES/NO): YES